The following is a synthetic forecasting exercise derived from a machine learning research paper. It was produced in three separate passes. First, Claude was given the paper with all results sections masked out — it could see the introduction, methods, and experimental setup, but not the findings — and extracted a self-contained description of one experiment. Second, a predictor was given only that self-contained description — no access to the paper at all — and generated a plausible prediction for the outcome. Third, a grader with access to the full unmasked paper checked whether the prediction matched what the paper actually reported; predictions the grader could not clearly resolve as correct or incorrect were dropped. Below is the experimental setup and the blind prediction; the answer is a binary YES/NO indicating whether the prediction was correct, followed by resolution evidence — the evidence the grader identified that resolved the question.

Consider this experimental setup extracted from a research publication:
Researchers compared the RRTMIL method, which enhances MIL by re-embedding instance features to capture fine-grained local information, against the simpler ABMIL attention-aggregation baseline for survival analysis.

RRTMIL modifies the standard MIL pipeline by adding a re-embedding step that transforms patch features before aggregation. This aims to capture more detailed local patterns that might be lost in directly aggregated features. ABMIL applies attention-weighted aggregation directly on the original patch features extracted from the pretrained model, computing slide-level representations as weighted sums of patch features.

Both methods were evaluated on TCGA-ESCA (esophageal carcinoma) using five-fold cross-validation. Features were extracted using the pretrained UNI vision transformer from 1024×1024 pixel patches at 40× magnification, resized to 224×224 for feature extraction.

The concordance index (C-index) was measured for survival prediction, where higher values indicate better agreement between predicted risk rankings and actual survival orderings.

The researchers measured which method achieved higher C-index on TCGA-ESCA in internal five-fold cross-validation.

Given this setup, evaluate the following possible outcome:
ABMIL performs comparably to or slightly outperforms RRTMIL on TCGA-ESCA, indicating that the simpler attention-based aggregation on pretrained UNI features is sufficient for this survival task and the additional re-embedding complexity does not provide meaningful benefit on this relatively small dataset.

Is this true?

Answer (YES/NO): YES